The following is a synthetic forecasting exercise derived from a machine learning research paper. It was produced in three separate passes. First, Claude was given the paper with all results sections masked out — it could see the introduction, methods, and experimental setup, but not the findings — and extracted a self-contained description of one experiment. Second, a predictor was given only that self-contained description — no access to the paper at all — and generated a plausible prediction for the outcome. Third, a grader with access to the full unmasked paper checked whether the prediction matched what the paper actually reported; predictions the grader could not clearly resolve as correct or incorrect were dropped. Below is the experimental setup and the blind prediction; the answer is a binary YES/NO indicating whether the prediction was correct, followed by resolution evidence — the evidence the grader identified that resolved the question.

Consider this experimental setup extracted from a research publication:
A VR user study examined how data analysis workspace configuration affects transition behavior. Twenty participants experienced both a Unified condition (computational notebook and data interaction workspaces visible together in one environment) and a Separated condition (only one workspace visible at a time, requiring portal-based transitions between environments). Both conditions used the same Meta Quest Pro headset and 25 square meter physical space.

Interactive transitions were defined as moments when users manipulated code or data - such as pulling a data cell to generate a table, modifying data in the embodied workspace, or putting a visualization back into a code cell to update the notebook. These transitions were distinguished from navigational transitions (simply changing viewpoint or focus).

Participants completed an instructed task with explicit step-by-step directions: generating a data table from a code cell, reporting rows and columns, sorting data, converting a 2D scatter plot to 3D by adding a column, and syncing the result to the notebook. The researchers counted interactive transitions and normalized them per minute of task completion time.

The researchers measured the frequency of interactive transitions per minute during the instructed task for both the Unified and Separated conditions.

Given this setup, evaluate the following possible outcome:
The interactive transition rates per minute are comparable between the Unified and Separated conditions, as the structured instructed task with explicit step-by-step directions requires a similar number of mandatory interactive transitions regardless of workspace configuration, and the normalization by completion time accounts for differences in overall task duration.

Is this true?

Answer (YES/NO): NO